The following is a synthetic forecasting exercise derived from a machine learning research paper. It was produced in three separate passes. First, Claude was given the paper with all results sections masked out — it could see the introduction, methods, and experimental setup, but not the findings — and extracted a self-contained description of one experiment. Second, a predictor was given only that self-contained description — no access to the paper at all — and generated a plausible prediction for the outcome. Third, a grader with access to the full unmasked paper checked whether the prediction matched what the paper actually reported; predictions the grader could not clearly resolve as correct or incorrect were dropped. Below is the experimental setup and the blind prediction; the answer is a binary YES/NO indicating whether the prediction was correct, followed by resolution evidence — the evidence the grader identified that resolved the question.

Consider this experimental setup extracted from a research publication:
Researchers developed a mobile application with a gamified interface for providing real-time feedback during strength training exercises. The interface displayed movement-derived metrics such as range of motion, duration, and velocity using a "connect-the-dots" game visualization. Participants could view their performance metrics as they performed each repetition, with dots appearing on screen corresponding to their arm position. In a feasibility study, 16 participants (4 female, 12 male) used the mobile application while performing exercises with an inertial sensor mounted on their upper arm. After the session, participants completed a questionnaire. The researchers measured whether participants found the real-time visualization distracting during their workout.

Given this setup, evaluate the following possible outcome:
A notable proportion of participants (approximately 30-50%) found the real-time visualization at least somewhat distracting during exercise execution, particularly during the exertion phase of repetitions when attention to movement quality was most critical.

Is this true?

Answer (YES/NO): NO